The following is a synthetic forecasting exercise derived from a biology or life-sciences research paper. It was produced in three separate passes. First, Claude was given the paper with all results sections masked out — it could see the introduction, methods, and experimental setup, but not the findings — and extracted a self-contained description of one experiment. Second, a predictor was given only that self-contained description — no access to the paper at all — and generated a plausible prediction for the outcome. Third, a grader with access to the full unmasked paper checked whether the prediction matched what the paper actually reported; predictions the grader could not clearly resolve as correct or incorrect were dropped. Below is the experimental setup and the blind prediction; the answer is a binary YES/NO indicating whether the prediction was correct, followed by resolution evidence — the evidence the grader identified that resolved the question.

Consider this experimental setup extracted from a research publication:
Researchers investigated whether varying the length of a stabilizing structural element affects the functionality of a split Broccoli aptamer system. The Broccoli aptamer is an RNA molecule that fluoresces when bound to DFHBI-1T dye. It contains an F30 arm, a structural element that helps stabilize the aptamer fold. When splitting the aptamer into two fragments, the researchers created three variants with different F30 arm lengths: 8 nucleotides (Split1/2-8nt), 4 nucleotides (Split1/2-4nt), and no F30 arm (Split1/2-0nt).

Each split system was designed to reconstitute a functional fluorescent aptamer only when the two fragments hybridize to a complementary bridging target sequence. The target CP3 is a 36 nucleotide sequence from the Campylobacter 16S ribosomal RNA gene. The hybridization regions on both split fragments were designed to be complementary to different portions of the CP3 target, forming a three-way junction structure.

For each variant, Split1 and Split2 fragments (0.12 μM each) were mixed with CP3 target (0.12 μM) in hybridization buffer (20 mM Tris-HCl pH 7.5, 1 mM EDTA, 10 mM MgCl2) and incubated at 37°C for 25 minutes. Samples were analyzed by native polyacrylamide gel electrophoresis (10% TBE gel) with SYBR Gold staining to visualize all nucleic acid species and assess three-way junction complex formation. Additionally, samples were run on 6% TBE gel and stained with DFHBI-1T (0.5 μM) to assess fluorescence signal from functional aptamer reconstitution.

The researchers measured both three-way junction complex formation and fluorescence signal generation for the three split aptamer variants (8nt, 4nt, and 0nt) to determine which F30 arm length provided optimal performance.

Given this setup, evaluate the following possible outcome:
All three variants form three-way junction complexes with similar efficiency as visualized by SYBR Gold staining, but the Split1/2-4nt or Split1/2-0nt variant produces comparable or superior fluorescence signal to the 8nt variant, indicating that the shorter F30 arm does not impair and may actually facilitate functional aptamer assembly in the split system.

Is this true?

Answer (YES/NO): NO